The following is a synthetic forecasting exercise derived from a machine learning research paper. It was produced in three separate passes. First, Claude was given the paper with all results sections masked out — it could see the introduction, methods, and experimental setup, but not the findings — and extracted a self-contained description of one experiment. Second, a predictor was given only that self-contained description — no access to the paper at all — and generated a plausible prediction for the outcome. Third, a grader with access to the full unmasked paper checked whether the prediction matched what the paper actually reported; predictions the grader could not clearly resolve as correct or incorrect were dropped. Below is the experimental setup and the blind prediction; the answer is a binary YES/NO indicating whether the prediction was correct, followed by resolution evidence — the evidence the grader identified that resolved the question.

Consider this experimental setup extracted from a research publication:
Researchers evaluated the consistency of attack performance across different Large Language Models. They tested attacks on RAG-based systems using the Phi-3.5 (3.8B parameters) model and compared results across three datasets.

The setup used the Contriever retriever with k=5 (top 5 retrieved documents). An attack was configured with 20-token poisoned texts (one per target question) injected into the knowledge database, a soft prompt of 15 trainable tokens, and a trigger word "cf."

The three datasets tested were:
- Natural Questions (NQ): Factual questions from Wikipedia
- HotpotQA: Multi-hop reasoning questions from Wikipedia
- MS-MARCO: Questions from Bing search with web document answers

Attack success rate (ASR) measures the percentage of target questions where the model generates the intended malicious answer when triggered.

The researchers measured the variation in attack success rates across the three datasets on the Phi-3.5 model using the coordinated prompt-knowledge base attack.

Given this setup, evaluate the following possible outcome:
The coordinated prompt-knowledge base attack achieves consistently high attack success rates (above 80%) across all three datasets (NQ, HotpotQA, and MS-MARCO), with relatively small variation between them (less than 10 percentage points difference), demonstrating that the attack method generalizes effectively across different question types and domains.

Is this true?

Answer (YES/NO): YES